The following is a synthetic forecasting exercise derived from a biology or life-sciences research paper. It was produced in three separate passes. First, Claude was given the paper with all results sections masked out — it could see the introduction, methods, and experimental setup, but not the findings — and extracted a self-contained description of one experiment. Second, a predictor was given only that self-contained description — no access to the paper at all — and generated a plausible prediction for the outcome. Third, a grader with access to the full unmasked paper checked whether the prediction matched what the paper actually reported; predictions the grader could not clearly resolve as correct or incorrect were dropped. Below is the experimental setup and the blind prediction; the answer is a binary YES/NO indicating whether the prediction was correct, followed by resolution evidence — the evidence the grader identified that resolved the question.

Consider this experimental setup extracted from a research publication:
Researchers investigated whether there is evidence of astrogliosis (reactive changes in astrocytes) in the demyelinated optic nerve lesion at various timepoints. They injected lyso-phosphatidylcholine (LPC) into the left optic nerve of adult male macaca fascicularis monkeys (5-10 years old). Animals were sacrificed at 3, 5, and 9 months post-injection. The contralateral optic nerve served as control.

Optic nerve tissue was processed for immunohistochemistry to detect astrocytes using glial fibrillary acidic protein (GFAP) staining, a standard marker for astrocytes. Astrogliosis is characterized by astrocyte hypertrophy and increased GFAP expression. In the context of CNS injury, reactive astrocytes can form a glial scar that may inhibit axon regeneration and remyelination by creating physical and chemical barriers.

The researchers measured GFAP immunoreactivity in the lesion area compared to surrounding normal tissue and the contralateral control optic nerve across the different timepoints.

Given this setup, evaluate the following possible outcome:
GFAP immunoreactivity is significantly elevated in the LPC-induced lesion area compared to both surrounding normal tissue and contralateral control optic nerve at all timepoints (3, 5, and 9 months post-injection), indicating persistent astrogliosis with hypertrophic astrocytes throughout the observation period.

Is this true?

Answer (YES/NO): YES